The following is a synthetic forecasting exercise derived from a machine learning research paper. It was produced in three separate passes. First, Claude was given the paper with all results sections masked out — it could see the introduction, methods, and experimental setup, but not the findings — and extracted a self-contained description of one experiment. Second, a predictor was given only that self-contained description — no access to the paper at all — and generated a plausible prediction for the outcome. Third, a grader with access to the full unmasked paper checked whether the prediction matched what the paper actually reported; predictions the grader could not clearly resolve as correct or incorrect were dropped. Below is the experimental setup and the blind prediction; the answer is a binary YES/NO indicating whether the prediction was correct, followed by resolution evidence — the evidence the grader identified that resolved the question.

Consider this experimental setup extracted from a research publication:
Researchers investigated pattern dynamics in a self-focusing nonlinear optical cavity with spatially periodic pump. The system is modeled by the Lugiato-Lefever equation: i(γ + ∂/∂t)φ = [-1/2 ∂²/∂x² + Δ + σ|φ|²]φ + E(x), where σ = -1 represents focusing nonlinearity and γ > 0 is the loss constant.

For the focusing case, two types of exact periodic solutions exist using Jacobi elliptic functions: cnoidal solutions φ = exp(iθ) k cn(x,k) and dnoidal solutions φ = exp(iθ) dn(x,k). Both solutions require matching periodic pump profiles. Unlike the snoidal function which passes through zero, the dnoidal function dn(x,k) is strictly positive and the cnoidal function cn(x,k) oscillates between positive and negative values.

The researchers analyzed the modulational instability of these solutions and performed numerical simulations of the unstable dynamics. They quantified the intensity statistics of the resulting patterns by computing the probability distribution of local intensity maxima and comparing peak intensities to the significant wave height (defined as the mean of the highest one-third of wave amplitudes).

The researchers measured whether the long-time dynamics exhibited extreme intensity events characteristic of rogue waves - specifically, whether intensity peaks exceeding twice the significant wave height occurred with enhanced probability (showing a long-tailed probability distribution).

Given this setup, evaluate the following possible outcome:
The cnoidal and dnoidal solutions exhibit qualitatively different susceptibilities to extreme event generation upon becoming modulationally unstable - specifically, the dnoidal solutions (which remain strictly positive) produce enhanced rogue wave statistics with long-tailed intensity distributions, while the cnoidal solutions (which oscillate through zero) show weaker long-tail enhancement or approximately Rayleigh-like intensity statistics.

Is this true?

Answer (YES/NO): NO